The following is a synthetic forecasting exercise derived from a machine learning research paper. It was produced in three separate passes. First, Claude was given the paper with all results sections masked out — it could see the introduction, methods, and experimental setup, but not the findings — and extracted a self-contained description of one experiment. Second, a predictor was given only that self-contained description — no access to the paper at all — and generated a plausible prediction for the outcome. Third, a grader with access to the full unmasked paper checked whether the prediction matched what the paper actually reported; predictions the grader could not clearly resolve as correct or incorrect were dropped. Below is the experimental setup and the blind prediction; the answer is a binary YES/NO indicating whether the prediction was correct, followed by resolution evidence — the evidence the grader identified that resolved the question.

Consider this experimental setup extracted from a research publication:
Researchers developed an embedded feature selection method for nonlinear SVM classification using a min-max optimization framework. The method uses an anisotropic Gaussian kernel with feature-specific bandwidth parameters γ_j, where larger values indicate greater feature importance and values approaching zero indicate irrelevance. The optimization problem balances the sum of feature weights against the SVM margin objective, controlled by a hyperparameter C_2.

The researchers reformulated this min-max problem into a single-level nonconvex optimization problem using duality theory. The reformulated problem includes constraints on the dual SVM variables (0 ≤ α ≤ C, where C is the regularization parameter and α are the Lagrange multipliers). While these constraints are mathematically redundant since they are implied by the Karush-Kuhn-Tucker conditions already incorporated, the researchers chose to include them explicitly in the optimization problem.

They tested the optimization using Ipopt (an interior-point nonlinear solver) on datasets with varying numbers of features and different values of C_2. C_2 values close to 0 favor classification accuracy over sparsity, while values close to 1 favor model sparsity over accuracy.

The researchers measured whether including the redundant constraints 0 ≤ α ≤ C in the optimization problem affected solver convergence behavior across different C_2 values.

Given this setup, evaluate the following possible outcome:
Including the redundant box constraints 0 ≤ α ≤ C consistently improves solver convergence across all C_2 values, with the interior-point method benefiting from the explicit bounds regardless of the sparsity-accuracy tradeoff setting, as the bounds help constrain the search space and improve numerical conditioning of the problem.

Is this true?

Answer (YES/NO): NO